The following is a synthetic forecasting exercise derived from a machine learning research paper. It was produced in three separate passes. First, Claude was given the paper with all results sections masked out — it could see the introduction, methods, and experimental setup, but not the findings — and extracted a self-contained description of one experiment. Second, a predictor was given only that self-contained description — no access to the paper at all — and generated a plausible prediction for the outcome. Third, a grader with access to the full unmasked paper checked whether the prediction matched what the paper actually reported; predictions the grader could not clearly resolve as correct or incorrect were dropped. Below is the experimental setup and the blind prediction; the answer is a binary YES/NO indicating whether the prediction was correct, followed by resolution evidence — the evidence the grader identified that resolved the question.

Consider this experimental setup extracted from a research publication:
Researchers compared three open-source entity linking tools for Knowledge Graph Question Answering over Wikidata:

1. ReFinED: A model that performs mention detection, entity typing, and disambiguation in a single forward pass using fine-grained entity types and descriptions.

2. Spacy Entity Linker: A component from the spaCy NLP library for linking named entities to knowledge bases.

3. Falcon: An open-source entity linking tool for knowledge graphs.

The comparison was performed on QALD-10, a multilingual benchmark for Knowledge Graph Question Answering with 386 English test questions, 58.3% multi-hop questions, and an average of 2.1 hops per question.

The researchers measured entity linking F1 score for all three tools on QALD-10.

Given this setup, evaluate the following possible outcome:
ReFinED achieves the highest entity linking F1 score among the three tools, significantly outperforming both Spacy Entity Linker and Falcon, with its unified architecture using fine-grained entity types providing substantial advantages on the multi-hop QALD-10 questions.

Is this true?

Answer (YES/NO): YES